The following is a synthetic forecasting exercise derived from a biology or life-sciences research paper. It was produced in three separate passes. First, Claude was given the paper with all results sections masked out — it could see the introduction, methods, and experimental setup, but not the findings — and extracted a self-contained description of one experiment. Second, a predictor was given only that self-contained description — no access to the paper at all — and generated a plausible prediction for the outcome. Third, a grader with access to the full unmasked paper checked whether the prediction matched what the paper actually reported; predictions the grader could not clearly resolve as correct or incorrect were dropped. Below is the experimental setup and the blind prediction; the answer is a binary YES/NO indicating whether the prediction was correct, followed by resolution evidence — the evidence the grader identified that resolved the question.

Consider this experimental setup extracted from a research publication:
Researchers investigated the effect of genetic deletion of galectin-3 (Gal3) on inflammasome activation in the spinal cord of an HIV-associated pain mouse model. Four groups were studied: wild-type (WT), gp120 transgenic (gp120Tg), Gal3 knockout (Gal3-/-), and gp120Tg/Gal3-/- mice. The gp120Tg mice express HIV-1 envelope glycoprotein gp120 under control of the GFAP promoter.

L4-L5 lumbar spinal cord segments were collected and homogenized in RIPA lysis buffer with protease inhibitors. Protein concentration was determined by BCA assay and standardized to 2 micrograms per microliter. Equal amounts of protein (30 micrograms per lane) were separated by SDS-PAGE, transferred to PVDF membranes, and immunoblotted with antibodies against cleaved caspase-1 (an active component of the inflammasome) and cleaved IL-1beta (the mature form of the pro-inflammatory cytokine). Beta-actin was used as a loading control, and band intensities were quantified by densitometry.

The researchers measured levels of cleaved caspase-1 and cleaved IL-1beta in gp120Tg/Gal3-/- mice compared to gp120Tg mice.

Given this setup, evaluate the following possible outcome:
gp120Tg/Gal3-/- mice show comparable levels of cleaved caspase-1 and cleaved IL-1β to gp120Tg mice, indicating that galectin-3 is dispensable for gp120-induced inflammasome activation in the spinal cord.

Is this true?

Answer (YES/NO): NO